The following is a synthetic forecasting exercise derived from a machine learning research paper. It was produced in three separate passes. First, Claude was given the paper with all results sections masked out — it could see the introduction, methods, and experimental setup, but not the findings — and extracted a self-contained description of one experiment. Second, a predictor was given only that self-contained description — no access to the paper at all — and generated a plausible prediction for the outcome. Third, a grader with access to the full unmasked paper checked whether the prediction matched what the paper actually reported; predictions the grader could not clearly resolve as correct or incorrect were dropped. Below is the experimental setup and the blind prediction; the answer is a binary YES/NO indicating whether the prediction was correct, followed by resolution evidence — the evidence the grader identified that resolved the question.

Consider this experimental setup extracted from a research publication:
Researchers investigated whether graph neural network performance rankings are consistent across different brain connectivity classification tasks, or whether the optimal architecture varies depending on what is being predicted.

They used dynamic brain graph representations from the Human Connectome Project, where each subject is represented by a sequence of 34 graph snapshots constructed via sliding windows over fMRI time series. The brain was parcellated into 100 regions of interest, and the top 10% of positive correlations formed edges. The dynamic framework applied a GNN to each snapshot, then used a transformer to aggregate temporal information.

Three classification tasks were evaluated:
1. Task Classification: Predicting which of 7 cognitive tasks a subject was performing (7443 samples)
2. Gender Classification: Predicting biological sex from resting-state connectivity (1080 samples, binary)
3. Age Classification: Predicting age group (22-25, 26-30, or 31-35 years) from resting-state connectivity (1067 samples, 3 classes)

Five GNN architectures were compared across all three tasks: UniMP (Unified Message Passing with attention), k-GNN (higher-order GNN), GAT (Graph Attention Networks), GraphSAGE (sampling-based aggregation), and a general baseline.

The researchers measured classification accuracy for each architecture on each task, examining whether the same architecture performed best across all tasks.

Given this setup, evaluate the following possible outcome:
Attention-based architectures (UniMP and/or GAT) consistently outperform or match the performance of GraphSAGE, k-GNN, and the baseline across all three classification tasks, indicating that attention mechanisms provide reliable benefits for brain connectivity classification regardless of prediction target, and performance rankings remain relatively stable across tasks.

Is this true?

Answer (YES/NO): NO